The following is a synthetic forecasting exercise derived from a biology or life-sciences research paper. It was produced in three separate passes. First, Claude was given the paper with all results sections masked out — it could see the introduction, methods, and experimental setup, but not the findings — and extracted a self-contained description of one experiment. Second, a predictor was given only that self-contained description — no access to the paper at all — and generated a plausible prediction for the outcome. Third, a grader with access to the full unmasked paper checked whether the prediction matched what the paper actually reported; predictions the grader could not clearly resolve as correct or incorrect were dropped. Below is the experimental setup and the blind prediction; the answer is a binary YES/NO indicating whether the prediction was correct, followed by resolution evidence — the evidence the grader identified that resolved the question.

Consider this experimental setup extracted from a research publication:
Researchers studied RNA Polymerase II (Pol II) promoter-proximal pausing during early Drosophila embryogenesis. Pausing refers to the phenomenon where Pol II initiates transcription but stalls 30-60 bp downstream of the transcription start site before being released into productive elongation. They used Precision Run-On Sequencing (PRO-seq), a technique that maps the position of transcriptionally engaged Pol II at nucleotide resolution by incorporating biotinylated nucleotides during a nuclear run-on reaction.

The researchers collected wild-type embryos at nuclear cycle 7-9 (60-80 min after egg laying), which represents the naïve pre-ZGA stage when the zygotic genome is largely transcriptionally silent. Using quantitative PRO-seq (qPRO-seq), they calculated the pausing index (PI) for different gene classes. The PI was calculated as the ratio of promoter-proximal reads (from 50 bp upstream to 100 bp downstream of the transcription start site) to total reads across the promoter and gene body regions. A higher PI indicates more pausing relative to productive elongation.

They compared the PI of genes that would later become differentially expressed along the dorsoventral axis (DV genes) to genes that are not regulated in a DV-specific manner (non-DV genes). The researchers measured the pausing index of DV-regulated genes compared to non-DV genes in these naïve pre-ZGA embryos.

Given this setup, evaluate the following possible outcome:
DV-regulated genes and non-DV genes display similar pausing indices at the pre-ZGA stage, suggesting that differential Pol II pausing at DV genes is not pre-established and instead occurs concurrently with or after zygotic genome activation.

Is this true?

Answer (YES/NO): NO